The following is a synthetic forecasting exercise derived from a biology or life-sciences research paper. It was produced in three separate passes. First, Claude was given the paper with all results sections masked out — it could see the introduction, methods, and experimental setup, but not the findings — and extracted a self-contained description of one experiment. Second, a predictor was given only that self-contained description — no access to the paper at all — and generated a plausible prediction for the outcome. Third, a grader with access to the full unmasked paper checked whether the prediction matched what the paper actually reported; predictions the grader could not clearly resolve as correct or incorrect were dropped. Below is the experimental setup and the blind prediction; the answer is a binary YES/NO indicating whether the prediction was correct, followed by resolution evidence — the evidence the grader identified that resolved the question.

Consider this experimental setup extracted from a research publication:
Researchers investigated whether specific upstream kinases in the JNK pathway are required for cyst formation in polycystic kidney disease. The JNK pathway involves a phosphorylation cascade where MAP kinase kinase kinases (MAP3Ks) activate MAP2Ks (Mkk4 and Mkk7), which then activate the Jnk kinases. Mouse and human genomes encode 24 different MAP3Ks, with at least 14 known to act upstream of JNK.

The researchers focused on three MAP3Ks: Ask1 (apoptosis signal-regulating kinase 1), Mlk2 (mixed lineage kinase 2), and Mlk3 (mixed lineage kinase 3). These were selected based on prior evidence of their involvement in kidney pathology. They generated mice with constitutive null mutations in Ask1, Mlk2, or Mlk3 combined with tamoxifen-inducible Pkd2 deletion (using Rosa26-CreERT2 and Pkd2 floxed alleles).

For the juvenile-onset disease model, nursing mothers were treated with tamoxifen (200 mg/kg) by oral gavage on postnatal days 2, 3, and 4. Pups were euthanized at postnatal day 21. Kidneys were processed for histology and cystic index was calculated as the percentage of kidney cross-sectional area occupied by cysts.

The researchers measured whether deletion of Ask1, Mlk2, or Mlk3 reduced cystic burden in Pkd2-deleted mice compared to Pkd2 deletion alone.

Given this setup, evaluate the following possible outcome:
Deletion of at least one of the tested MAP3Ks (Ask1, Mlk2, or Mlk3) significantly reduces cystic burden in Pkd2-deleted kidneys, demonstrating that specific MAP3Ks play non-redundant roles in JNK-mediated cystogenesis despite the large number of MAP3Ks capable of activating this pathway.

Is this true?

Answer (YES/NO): NO